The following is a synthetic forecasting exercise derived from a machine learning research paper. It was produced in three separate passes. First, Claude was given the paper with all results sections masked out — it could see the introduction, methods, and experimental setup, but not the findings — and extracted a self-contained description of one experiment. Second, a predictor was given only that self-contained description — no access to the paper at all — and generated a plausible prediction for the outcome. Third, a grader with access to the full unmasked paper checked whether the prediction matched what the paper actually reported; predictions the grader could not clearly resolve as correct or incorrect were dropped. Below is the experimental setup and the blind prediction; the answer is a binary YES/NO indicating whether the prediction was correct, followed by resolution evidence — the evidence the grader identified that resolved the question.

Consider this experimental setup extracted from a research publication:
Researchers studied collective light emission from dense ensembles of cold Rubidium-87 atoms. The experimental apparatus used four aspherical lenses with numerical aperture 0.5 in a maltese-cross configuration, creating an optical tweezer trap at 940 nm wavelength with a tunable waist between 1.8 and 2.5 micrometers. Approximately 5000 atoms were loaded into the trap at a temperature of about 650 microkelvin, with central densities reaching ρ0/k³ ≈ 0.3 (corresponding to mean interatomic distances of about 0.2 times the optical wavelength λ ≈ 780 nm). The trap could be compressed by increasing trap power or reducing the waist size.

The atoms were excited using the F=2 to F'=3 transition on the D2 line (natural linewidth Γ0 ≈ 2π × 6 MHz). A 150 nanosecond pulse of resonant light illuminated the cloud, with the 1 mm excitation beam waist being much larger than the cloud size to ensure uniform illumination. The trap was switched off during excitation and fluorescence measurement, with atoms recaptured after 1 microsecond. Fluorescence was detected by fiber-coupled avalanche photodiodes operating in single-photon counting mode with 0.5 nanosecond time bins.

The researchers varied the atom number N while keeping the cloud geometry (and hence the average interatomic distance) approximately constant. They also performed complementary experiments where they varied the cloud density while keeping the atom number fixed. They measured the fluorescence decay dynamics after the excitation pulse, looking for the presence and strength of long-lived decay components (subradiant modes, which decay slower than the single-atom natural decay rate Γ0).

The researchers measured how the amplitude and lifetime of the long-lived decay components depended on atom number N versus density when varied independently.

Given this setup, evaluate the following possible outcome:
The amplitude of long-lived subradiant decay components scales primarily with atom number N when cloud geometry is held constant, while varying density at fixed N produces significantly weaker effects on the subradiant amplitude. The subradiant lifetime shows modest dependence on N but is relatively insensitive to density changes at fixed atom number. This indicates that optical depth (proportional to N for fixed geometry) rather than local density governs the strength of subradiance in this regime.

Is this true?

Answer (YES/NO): NO